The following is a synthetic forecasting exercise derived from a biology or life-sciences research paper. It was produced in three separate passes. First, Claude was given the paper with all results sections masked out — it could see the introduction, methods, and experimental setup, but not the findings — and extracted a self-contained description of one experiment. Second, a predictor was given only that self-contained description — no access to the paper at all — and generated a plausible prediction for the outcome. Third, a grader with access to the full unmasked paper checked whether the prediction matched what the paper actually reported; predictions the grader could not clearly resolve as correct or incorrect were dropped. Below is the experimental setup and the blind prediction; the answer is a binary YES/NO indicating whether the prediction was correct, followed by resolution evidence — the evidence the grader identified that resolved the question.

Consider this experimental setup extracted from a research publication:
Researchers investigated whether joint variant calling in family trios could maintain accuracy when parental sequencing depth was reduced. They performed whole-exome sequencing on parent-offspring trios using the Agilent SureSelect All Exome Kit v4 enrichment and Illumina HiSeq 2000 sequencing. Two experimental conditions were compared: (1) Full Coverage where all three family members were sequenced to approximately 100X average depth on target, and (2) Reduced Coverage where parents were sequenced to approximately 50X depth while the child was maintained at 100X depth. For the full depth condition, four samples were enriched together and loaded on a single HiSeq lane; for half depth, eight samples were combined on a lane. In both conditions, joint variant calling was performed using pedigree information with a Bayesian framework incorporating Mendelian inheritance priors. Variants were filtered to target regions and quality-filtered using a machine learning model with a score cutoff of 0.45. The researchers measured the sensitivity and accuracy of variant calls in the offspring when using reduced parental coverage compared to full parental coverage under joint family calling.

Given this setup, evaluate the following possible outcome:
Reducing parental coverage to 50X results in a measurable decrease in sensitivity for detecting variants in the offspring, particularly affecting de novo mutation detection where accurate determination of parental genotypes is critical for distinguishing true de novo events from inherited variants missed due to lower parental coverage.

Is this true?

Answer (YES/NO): NO